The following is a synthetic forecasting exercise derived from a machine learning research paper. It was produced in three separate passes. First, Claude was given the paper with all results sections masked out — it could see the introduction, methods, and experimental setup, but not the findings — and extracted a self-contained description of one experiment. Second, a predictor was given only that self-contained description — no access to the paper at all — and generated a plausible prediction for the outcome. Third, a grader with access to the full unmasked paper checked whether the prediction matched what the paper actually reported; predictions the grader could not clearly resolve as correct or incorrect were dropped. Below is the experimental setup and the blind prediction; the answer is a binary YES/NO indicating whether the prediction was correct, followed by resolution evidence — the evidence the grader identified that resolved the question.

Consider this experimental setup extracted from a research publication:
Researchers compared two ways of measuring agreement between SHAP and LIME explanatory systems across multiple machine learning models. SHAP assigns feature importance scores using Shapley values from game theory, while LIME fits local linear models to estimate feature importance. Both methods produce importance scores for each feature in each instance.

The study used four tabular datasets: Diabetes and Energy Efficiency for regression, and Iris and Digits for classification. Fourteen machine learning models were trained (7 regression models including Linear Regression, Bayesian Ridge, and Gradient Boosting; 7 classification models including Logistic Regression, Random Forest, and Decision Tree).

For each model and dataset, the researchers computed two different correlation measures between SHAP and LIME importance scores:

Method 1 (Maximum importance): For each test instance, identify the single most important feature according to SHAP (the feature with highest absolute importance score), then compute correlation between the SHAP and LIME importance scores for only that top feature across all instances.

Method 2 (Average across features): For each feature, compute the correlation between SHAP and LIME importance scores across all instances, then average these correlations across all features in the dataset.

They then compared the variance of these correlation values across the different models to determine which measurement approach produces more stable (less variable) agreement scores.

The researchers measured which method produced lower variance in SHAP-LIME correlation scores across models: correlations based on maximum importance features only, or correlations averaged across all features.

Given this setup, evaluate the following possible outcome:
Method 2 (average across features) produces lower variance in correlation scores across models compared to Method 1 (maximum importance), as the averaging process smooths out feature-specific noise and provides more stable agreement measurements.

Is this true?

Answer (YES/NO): NO